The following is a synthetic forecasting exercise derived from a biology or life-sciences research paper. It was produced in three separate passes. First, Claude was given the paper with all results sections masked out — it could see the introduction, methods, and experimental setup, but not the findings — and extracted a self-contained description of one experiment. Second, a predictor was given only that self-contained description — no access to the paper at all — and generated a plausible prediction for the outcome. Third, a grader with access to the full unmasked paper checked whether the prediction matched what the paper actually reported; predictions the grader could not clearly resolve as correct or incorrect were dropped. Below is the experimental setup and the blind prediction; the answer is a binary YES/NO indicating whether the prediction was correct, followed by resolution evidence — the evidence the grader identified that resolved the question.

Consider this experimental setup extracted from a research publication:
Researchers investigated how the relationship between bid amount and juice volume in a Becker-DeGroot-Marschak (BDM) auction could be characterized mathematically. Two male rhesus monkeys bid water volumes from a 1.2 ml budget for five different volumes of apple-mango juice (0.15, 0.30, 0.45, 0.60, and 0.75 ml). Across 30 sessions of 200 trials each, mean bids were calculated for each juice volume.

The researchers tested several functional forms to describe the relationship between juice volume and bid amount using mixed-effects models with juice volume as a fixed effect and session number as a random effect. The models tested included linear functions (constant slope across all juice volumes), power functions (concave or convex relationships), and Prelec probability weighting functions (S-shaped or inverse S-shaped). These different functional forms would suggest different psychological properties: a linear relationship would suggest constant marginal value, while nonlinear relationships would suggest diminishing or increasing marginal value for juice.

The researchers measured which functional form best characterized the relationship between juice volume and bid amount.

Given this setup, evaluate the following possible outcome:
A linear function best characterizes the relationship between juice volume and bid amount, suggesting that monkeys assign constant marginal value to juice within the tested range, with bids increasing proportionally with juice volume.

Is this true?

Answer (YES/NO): YES